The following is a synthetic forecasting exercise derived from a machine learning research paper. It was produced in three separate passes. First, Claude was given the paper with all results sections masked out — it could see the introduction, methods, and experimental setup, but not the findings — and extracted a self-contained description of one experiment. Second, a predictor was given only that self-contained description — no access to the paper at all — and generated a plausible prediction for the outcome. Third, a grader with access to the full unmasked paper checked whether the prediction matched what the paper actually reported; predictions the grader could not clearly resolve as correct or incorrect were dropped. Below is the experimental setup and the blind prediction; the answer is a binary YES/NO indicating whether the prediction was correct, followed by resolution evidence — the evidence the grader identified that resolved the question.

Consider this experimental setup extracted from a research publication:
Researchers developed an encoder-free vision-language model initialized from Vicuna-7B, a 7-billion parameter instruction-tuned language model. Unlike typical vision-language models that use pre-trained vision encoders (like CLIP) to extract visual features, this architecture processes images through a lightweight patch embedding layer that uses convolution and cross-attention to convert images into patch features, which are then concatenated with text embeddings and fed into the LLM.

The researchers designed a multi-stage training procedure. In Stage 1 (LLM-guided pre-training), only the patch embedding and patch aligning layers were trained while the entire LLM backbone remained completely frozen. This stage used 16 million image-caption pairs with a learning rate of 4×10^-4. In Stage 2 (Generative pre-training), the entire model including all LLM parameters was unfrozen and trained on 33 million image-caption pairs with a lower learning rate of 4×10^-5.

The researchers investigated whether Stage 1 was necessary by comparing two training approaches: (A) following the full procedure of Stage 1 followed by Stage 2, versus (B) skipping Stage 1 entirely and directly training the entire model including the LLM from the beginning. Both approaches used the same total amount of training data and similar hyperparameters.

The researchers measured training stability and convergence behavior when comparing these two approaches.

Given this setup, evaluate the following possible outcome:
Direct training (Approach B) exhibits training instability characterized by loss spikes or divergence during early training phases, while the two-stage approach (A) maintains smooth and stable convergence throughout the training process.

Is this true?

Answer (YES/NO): YES